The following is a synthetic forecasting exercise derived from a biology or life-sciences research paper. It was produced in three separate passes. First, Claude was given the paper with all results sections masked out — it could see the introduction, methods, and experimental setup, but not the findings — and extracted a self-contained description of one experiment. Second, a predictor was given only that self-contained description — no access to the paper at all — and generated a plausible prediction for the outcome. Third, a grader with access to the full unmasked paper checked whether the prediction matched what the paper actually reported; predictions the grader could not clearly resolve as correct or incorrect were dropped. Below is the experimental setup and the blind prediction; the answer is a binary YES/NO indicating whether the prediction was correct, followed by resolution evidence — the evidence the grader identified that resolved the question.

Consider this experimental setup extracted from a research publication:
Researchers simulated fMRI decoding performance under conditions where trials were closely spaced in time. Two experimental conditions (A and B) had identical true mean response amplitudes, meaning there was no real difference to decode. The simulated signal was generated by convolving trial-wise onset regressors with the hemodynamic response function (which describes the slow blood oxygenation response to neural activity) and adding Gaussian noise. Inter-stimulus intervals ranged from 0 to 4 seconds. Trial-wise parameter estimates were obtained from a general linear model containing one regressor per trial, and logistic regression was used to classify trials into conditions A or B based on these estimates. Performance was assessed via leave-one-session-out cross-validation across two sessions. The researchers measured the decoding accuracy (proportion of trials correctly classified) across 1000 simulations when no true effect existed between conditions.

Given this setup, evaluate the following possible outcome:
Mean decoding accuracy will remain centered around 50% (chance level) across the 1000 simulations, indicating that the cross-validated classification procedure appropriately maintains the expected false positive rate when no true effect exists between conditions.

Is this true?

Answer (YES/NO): YES